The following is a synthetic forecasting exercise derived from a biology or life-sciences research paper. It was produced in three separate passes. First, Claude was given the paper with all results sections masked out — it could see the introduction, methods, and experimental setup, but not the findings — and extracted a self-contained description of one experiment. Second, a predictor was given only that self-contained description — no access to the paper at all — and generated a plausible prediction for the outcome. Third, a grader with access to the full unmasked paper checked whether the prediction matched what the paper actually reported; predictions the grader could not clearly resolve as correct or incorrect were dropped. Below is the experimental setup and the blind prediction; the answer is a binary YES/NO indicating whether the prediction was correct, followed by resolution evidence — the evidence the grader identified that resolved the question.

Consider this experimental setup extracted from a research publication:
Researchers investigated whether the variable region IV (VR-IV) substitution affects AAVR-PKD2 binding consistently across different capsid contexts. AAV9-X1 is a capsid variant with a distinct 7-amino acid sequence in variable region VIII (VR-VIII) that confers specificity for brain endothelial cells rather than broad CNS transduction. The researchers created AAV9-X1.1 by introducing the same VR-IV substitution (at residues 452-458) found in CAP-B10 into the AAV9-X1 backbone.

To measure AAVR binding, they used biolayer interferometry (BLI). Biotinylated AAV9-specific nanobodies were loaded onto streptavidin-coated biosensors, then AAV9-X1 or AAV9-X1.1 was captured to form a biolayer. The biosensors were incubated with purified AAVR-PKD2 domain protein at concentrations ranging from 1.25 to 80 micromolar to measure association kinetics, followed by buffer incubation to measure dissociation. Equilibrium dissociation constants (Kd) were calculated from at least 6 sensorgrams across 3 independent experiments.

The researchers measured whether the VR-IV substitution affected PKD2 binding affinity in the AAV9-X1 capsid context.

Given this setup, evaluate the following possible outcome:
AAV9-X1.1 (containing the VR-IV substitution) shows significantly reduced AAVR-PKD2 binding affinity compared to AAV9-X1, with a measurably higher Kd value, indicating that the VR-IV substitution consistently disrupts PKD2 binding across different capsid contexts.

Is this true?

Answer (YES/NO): YES